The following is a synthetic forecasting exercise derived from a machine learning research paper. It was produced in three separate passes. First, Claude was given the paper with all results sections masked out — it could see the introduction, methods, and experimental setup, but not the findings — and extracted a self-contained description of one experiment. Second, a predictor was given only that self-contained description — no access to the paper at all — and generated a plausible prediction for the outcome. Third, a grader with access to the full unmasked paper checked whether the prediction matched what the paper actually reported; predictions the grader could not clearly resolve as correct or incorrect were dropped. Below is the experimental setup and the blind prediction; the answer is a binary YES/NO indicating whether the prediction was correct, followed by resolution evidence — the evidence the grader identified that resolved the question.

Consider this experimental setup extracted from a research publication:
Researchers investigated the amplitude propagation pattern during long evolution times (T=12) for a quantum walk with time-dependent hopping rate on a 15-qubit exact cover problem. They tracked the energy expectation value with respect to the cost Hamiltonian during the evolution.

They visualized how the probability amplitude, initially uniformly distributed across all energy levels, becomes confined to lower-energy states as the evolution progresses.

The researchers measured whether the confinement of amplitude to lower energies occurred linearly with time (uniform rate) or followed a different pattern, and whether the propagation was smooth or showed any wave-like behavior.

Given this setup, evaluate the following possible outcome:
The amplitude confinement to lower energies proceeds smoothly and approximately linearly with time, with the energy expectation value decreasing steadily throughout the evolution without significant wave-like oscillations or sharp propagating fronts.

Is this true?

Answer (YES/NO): NO